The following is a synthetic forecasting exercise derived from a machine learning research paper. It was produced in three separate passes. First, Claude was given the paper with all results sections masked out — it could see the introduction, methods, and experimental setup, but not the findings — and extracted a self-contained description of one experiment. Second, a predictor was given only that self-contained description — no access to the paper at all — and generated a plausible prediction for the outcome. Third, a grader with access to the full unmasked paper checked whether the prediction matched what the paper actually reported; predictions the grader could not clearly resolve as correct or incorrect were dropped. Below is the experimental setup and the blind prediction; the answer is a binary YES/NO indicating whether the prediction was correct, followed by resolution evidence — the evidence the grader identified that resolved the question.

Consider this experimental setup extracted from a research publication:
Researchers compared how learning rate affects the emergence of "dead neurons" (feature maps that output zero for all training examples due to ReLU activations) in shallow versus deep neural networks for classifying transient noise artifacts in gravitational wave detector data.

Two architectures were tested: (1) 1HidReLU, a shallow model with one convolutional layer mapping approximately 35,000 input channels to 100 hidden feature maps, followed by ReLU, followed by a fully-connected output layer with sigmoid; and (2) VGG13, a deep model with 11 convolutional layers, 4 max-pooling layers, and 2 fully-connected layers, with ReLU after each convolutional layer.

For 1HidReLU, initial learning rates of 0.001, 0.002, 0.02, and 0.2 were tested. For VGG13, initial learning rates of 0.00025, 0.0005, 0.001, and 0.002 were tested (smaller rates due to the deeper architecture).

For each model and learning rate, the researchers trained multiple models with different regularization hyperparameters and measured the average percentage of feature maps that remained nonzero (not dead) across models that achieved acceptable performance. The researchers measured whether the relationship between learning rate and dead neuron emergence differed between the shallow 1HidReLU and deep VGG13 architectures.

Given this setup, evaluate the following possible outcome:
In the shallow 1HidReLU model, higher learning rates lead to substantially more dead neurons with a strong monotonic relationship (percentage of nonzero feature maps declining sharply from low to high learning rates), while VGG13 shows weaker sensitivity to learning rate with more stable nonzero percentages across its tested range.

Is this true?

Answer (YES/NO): YES